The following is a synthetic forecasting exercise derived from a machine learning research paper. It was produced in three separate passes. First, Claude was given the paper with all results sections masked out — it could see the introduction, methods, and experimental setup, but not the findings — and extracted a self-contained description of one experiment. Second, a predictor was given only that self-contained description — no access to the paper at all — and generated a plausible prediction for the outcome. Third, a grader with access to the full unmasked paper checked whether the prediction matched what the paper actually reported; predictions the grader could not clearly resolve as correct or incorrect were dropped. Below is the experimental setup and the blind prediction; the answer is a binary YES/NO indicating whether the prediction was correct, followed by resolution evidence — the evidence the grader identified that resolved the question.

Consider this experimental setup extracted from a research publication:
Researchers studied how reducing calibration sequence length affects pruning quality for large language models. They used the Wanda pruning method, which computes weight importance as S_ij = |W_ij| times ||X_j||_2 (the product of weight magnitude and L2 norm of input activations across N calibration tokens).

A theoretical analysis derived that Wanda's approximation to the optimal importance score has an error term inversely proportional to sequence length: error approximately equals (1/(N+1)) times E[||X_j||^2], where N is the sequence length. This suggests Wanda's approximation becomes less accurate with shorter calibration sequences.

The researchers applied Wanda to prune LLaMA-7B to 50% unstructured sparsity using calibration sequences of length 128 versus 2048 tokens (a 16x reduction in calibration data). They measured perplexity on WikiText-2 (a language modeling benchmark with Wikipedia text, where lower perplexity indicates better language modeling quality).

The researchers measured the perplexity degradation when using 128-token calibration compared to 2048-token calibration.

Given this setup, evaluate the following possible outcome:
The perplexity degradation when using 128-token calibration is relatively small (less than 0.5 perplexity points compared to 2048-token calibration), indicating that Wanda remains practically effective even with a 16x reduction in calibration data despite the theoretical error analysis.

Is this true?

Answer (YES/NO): NO